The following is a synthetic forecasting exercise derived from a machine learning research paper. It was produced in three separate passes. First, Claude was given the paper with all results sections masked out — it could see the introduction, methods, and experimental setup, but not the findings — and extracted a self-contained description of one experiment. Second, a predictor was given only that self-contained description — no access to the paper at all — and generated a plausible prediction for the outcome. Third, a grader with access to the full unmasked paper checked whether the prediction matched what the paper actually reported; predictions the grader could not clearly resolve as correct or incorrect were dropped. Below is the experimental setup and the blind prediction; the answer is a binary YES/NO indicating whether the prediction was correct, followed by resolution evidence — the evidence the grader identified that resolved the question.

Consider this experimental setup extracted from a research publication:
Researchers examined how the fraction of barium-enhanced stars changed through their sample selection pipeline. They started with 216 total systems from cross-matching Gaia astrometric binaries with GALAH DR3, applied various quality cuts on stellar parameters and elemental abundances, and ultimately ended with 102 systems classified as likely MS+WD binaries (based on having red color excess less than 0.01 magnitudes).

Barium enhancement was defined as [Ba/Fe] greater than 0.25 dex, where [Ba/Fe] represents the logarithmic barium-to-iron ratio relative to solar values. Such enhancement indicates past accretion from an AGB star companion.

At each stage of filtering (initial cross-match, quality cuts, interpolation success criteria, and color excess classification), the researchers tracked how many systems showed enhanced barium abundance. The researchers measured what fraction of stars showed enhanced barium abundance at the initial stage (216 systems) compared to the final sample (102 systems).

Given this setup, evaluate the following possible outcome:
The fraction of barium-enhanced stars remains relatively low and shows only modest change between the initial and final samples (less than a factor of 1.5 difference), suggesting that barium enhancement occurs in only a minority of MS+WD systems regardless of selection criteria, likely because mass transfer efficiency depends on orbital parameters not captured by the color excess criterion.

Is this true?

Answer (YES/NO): NO